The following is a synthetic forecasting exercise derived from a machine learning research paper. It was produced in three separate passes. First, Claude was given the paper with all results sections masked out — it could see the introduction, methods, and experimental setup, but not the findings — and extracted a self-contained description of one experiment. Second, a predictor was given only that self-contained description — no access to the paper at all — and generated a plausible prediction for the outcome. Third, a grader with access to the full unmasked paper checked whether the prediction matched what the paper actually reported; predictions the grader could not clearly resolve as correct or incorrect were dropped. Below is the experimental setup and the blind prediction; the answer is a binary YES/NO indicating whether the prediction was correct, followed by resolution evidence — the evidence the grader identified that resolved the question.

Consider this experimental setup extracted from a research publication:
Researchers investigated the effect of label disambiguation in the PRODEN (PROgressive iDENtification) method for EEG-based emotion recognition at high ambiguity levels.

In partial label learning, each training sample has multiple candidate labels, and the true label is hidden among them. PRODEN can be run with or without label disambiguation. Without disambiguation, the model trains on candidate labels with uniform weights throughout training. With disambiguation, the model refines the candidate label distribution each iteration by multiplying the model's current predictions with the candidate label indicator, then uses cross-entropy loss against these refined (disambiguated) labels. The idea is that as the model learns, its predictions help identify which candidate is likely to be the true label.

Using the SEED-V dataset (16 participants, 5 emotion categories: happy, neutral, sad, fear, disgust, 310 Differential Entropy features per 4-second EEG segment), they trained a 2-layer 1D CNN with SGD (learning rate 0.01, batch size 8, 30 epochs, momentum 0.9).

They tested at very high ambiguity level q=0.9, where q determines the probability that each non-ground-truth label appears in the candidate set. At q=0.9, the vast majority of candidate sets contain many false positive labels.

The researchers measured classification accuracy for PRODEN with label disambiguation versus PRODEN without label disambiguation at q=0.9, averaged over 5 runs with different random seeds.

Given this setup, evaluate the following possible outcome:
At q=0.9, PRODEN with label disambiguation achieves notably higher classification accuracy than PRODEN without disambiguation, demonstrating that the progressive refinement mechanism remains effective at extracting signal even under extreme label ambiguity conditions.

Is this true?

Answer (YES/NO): YES